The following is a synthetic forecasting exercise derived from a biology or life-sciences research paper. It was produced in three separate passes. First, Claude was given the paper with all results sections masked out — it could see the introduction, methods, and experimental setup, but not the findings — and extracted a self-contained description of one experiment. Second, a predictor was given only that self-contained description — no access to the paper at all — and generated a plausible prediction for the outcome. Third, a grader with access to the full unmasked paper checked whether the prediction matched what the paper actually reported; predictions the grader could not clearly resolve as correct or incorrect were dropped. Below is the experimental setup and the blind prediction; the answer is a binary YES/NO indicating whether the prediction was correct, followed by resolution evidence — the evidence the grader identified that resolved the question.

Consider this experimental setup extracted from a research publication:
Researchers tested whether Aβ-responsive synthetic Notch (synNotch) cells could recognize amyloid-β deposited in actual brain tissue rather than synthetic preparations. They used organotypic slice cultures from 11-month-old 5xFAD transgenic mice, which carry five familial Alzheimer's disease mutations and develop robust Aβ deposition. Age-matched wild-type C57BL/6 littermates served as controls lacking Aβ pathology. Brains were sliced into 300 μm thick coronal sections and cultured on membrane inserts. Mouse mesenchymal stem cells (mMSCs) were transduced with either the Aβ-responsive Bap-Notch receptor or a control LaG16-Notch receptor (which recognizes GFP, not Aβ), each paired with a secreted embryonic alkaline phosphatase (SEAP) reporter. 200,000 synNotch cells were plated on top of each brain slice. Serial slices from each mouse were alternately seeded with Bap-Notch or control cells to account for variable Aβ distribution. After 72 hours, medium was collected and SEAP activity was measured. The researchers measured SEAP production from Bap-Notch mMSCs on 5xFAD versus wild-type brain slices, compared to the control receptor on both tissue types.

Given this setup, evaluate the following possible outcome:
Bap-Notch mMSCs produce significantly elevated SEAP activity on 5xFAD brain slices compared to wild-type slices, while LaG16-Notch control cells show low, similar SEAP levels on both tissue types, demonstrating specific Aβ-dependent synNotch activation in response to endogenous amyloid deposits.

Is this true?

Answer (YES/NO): YES